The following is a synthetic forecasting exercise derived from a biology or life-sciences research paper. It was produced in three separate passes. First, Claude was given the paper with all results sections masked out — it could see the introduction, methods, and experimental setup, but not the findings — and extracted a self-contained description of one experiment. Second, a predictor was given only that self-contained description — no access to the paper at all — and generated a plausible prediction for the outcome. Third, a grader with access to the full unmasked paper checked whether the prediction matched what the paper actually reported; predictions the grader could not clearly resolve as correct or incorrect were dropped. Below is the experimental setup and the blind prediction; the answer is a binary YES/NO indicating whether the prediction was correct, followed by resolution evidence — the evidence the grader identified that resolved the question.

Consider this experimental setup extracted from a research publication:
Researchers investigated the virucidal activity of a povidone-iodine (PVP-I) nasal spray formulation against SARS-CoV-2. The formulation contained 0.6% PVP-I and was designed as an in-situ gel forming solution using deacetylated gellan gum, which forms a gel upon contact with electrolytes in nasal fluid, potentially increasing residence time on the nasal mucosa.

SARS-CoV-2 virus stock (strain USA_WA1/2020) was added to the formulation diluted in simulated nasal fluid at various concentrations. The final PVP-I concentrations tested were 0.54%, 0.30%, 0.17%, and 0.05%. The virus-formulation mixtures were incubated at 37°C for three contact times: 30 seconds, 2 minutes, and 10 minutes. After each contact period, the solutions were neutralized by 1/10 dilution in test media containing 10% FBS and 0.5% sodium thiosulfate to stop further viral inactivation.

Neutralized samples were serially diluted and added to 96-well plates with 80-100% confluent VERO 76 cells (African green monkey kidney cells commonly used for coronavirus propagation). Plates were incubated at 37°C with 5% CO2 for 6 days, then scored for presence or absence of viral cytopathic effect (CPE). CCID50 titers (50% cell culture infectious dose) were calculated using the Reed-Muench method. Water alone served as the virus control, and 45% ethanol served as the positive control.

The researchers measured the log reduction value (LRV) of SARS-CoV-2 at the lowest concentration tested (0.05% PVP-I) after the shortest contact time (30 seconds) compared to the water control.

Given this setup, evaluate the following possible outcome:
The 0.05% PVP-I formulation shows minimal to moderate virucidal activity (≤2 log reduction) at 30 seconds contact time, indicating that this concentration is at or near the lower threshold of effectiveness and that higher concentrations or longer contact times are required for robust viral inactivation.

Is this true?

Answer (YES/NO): YES